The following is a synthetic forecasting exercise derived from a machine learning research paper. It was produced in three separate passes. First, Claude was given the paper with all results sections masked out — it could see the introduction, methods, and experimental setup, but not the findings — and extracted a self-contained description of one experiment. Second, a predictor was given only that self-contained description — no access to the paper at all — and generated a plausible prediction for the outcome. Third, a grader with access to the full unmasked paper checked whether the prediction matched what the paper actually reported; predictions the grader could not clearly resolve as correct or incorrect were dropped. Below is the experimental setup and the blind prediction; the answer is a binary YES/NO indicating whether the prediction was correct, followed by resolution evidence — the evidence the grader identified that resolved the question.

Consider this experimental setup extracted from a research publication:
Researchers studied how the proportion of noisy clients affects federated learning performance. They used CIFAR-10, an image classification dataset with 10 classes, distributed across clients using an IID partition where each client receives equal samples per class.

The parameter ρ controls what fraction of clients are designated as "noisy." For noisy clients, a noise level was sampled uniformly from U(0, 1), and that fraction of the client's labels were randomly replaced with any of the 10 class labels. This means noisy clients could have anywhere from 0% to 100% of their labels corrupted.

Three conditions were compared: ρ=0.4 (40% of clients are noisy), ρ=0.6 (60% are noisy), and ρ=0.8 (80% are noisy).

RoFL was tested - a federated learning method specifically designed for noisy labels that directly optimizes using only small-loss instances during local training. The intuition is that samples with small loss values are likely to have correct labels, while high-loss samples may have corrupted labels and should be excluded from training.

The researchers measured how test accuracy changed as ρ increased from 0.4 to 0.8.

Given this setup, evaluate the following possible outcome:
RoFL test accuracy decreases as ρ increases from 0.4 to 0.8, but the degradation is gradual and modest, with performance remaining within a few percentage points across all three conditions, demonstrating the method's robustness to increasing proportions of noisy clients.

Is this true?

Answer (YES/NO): YES